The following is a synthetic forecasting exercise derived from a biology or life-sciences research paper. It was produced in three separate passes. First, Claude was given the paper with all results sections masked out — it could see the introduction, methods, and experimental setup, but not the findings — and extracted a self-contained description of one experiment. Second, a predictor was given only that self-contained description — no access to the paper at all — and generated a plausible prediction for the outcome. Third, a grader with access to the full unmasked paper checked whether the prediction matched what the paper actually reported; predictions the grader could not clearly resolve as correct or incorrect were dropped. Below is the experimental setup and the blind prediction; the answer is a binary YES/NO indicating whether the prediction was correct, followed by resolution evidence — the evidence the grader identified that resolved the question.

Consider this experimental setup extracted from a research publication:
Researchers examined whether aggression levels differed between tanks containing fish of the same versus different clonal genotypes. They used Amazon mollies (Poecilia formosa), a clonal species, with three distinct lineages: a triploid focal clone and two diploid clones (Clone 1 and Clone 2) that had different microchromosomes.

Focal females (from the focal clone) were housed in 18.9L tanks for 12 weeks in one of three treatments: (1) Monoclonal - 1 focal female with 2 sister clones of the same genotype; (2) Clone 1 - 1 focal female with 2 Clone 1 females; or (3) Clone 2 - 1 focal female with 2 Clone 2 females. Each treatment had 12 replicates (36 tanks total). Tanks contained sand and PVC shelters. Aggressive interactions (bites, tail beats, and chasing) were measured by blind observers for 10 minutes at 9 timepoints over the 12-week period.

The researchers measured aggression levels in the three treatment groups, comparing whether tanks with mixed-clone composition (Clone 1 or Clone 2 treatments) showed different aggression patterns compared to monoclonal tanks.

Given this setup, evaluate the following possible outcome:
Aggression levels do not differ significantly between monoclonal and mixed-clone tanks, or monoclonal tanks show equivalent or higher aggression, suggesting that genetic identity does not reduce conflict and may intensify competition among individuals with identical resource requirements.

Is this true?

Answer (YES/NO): YES